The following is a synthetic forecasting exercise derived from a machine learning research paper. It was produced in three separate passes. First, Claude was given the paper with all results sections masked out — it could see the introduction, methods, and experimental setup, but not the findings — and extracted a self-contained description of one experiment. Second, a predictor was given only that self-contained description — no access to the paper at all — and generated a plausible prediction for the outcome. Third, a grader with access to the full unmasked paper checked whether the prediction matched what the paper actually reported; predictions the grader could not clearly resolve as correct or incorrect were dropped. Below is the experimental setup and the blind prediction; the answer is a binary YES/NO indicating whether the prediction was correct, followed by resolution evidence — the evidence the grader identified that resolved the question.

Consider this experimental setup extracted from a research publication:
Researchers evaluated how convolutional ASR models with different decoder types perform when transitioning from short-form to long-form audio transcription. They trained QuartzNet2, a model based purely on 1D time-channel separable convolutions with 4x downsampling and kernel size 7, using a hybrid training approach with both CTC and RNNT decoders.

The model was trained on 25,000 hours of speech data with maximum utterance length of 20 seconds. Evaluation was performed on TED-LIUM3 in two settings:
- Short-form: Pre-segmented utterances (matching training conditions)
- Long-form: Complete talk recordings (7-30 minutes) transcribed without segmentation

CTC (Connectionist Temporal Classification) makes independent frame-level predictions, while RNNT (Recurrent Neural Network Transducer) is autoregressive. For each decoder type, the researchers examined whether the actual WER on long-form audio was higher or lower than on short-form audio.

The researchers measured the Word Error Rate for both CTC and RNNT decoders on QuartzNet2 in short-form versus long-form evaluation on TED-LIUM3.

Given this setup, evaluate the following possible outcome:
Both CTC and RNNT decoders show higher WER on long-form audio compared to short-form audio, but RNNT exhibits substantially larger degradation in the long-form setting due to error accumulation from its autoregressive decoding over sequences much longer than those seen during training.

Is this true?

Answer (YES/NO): YES